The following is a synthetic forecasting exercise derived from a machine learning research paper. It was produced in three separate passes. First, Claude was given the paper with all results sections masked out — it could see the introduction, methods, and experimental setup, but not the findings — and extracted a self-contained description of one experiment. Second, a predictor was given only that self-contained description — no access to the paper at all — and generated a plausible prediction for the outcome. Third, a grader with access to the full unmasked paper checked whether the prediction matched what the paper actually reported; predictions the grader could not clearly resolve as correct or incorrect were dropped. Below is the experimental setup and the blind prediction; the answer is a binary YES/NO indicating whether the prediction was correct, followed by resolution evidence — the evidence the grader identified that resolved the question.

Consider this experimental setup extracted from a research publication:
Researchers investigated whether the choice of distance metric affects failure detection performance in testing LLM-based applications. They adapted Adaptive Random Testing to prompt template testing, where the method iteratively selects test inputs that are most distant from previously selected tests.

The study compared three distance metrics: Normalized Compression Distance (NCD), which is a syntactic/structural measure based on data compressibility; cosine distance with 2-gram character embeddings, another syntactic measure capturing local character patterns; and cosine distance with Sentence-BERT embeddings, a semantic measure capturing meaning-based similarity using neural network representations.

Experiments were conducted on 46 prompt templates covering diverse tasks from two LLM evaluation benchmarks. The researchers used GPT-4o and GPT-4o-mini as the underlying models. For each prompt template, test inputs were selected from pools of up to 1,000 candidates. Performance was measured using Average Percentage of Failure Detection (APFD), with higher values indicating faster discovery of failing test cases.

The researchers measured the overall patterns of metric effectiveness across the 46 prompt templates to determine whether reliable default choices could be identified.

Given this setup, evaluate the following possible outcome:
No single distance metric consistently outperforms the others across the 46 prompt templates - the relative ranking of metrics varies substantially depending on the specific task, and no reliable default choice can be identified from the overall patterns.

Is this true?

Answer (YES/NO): YES